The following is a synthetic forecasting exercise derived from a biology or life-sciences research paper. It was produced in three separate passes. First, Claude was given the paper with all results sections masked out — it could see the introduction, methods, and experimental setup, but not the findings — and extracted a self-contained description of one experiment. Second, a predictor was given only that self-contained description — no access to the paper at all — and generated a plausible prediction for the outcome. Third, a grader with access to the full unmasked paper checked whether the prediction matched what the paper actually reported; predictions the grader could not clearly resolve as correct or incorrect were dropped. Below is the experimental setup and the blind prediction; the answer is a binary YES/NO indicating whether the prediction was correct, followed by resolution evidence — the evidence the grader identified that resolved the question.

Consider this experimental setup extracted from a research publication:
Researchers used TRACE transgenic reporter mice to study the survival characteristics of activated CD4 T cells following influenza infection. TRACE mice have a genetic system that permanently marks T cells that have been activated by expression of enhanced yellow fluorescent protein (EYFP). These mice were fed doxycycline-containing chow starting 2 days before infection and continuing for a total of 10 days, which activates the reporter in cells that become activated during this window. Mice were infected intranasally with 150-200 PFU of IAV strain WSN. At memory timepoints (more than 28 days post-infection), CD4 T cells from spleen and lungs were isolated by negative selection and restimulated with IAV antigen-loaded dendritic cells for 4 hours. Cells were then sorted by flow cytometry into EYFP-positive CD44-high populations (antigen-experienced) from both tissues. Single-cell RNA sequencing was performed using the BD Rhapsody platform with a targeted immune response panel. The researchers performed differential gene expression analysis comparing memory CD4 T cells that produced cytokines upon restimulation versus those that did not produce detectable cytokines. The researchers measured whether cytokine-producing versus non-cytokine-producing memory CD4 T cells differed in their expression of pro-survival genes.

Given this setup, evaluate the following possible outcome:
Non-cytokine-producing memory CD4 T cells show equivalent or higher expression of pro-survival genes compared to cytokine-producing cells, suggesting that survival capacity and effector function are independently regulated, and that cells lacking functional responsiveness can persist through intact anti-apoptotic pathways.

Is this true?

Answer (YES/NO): NO